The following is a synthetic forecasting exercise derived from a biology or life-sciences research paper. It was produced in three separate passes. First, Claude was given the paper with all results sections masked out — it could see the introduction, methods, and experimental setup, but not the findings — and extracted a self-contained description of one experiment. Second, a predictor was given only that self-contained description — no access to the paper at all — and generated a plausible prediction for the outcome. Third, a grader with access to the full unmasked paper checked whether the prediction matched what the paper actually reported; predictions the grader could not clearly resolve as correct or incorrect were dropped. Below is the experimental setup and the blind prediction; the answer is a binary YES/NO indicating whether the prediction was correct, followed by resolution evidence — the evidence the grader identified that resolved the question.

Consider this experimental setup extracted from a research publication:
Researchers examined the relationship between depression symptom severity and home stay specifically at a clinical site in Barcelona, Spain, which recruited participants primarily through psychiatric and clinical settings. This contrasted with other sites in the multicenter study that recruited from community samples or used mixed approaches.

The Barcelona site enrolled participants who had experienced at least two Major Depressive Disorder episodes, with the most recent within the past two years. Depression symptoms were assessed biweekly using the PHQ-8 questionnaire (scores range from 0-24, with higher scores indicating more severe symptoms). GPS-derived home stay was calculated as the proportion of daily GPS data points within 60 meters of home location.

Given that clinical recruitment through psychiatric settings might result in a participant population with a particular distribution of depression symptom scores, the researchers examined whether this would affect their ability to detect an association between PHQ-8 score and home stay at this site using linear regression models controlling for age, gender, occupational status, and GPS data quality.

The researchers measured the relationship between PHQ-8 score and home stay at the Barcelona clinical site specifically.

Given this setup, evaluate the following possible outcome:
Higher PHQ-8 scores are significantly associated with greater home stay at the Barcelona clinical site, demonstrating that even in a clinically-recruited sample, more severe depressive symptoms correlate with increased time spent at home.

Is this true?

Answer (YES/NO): NO